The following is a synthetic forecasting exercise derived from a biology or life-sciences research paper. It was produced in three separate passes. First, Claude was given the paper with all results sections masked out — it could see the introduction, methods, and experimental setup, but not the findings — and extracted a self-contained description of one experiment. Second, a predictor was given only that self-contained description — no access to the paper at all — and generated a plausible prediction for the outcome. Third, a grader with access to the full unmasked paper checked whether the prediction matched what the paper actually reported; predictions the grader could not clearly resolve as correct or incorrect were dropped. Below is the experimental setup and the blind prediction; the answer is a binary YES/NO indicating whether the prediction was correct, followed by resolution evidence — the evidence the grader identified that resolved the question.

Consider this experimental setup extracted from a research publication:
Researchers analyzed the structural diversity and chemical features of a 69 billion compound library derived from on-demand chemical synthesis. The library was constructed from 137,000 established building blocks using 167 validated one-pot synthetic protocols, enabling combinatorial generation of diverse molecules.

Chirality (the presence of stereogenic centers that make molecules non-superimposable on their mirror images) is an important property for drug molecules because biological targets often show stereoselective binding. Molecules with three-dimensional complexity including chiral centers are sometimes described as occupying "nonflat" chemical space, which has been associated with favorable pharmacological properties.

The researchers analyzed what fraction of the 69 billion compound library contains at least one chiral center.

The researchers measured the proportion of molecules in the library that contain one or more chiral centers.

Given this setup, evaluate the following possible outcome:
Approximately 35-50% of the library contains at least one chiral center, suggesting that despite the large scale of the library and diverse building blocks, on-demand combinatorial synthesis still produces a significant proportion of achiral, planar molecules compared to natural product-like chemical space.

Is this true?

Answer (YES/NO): NO